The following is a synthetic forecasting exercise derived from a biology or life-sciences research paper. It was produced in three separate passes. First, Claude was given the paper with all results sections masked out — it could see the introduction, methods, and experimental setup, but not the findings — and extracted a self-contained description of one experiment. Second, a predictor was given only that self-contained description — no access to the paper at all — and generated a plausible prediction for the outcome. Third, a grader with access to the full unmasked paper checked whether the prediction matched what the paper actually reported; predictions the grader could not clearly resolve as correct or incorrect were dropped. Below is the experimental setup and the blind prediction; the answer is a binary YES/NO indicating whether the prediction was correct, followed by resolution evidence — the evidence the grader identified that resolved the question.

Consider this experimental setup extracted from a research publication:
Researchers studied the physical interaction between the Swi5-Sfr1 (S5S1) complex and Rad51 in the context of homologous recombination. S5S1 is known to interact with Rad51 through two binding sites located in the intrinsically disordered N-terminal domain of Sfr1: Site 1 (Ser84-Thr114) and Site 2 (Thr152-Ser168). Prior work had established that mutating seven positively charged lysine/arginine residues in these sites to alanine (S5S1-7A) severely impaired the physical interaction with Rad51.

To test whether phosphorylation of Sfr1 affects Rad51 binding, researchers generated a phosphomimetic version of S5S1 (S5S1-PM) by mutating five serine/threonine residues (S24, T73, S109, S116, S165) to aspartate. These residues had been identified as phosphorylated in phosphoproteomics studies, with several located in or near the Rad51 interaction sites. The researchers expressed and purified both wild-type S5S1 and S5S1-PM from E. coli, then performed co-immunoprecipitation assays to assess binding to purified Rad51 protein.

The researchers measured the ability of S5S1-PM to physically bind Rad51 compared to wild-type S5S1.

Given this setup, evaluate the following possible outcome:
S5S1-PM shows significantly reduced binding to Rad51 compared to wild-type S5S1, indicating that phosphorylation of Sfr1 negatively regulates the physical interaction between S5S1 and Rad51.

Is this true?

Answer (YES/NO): YES